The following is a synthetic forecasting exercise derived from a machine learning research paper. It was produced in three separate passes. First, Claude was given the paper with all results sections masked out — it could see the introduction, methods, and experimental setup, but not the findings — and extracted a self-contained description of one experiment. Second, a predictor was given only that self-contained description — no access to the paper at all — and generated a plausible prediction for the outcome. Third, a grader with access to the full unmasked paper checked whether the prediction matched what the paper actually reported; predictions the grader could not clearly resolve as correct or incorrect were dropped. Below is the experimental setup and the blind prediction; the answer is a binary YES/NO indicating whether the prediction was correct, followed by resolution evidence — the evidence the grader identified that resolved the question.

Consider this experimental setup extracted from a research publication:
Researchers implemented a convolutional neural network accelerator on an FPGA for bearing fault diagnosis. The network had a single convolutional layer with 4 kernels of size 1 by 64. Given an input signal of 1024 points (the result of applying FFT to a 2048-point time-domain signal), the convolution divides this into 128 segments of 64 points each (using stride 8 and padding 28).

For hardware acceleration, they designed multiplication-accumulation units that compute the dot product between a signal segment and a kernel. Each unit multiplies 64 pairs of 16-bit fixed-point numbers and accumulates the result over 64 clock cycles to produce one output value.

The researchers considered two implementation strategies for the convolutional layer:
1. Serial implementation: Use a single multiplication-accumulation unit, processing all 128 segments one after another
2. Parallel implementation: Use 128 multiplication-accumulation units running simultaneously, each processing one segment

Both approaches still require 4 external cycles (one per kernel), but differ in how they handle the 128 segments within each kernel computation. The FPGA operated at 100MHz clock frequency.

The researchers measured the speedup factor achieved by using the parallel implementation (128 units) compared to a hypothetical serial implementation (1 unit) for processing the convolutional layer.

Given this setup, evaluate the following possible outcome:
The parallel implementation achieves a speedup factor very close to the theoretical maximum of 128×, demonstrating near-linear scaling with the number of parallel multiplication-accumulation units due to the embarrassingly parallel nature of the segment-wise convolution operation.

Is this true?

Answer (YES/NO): YES